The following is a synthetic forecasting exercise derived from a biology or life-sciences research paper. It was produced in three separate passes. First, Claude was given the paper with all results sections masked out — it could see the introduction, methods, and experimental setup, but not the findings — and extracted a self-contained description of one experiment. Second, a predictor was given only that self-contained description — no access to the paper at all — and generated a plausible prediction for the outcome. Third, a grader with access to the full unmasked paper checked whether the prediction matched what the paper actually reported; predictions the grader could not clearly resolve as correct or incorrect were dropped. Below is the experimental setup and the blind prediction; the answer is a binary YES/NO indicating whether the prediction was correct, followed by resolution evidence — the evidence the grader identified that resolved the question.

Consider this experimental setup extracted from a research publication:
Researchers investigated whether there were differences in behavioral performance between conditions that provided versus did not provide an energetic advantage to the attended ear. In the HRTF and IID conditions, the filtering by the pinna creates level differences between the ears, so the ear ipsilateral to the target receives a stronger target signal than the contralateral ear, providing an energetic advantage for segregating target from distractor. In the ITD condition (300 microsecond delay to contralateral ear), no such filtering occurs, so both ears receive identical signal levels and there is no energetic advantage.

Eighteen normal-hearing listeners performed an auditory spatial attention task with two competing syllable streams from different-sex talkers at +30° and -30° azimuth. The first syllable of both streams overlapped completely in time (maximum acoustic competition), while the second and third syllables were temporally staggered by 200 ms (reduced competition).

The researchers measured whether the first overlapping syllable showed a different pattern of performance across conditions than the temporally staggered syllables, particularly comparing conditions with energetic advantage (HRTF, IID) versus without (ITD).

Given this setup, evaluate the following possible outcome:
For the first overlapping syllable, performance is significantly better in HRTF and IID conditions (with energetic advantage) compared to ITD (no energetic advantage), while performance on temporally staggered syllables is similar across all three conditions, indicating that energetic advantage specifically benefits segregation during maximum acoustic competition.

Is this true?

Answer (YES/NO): NO